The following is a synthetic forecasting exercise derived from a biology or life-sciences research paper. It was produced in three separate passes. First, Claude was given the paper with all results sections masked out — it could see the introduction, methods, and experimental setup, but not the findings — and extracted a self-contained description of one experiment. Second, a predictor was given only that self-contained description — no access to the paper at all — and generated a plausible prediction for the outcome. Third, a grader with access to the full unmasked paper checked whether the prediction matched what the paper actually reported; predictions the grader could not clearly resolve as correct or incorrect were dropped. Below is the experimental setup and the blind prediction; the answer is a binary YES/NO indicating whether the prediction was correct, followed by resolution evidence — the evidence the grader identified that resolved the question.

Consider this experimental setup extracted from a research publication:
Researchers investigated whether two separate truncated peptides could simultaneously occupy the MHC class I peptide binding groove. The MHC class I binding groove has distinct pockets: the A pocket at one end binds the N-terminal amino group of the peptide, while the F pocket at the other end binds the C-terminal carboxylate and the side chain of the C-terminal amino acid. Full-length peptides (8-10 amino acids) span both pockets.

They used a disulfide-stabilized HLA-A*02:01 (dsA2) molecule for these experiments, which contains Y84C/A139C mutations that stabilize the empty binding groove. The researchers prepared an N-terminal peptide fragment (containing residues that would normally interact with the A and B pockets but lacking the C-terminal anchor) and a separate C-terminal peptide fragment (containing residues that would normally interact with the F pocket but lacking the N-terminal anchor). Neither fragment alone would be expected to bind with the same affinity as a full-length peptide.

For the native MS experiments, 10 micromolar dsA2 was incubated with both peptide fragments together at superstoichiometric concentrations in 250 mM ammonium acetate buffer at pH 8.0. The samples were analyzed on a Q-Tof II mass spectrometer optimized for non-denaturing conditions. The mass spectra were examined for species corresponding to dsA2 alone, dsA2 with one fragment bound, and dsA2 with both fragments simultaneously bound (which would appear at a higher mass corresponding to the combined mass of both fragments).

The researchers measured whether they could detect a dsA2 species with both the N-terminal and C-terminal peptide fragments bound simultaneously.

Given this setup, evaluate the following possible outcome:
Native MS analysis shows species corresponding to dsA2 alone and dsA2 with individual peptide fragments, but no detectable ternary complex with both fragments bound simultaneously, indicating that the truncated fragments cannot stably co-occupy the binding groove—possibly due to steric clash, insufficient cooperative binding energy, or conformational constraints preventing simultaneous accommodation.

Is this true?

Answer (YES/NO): NO